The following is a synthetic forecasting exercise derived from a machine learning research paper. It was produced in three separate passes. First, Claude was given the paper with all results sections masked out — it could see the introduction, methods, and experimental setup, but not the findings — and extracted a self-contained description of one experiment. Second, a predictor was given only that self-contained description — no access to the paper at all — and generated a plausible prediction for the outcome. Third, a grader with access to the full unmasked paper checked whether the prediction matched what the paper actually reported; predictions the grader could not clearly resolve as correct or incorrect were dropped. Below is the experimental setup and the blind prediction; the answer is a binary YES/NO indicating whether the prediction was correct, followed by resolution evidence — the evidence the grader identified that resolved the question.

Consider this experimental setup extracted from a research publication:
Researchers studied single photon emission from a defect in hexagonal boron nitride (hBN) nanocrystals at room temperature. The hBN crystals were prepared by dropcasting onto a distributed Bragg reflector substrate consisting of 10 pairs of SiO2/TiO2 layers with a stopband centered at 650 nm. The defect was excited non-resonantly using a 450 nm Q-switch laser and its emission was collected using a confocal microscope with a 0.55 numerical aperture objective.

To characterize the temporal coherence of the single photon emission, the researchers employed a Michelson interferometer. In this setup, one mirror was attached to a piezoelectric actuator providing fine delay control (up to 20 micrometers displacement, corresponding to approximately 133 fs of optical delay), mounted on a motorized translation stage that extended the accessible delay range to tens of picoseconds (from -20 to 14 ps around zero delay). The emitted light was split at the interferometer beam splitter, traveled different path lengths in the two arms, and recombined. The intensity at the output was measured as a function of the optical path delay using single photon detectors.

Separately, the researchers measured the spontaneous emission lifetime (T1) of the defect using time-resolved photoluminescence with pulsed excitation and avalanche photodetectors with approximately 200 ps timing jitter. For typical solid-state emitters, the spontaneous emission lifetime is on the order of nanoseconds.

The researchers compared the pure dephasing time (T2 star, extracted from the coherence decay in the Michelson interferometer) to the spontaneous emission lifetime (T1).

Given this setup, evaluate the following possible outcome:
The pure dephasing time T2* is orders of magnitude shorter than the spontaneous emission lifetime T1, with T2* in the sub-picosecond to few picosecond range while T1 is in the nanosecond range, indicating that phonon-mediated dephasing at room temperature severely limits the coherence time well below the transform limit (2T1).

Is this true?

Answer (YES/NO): YES